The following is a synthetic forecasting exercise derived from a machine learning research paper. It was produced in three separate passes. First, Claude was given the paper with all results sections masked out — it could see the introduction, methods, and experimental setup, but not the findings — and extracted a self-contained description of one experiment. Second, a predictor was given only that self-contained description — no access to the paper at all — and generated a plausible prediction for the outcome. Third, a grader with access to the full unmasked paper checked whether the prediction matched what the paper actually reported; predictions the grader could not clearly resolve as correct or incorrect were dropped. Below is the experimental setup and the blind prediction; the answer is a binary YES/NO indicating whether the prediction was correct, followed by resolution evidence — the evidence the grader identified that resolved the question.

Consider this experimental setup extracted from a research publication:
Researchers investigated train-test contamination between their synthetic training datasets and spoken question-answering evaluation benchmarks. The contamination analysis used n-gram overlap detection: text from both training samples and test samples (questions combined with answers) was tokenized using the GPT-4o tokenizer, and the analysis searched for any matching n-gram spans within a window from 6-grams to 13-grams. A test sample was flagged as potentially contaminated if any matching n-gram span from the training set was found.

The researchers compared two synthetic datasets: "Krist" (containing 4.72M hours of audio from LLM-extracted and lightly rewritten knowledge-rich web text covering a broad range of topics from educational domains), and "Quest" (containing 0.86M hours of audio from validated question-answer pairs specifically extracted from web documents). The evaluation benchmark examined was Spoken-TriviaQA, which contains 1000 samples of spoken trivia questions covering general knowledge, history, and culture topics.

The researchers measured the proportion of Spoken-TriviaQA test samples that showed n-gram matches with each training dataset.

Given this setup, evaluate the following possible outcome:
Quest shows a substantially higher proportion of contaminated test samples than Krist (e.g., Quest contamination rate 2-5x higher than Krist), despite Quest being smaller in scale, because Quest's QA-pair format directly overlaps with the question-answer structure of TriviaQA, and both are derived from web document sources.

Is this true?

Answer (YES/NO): NO